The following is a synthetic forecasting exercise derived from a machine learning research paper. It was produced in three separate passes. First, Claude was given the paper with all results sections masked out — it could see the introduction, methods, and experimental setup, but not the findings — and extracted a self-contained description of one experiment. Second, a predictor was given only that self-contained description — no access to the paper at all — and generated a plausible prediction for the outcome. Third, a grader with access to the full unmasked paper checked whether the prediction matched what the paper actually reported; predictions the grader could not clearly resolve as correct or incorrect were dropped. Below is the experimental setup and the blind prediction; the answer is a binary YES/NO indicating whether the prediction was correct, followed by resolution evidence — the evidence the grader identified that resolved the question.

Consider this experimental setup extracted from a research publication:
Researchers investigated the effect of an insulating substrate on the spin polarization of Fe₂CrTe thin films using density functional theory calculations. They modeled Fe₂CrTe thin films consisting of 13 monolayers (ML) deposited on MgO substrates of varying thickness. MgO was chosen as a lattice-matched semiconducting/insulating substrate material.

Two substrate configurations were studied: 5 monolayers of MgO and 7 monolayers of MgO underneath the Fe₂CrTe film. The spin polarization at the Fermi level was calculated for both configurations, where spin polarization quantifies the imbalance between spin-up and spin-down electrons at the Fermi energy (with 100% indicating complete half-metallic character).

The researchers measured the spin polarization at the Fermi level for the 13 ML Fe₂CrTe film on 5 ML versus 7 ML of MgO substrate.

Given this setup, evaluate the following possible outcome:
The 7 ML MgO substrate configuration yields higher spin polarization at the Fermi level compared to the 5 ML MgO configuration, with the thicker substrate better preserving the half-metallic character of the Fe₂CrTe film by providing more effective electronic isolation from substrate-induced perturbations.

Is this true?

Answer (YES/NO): NO